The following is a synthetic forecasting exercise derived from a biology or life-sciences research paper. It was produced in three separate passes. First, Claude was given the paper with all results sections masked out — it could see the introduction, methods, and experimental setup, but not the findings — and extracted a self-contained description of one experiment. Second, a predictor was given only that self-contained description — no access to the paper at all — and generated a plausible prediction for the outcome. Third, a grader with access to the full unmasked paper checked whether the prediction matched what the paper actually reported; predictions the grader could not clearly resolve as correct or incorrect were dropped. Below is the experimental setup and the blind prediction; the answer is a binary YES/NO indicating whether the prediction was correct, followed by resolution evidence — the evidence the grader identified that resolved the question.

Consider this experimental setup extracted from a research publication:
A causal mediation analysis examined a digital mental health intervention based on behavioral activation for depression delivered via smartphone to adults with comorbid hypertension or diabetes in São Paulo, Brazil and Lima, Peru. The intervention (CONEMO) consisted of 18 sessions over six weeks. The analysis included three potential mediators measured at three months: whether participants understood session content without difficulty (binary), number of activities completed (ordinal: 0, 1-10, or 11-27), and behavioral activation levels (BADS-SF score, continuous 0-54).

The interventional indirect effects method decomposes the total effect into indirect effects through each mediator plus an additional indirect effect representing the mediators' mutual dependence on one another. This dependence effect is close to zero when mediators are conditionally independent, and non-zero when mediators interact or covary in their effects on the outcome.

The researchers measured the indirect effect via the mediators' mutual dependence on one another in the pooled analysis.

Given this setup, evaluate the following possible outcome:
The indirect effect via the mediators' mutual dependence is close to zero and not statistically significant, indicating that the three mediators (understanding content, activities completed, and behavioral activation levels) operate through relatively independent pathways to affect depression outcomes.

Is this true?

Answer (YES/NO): NO